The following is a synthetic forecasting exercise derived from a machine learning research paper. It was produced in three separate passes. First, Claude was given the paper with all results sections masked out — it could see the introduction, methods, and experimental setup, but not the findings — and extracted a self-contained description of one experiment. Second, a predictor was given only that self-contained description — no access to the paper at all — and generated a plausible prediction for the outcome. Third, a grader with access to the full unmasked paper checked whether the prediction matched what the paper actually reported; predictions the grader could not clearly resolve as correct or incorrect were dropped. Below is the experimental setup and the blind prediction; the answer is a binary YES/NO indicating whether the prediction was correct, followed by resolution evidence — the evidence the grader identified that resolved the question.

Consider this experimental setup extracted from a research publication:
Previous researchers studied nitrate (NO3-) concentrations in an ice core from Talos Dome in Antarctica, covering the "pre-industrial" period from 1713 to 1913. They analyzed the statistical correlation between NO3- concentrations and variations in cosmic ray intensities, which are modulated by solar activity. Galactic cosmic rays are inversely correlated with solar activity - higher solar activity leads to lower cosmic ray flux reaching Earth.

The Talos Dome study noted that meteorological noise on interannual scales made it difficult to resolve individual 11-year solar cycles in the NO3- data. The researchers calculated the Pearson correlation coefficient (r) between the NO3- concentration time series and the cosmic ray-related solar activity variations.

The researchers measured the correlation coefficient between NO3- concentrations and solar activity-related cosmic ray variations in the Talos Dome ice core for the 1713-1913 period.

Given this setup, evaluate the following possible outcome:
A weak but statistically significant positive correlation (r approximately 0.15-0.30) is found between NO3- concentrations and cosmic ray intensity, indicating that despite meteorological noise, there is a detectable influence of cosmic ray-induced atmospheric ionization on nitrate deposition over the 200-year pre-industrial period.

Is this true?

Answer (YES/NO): NO